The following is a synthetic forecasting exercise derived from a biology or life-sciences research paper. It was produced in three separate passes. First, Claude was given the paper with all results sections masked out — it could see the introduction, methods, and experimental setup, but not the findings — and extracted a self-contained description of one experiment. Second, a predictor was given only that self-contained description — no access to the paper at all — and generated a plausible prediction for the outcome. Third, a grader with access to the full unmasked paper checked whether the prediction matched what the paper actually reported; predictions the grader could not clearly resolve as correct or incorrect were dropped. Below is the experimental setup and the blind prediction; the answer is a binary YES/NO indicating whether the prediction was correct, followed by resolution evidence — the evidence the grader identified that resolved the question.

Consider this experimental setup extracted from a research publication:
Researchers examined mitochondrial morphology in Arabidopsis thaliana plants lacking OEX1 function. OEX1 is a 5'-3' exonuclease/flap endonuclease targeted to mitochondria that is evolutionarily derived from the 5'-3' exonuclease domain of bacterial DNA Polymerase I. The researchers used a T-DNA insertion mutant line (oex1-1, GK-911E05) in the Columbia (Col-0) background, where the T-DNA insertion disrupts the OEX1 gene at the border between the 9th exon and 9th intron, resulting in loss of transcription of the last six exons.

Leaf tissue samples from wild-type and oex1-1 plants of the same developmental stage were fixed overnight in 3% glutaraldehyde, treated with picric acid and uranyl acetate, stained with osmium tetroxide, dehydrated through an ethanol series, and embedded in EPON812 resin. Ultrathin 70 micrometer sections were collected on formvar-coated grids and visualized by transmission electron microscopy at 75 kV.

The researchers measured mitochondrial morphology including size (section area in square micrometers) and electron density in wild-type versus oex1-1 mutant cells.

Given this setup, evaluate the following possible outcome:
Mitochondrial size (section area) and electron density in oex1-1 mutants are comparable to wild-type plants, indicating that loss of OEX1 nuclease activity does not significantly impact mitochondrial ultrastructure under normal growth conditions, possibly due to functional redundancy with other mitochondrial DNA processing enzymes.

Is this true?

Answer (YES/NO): NO